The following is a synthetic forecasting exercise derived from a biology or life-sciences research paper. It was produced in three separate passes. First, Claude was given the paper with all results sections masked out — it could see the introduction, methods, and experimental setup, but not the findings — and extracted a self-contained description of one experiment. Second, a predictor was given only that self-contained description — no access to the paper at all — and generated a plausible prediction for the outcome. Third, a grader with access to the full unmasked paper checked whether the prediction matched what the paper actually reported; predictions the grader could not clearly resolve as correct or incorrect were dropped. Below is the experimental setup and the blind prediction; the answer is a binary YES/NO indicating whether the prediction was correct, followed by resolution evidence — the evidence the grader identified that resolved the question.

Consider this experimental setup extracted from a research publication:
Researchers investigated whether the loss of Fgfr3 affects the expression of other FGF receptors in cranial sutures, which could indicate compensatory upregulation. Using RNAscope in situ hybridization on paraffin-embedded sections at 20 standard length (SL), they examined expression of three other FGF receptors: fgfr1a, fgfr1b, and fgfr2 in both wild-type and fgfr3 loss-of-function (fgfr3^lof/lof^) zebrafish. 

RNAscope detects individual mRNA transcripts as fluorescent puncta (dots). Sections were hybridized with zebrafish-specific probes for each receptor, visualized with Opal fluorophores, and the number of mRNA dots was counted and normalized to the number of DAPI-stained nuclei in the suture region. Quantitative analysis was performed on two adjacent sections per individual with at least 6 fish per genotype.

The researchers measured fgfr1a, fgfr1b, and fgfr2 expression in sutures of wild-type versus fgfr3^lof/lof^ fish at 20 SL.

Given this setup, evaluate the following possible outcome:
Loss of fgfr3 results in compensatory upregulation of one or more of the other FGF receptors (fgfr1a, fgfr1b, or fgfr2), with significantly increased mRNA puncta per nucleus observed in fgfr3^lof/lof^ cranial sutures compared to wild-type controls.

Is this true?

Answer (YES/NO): NO